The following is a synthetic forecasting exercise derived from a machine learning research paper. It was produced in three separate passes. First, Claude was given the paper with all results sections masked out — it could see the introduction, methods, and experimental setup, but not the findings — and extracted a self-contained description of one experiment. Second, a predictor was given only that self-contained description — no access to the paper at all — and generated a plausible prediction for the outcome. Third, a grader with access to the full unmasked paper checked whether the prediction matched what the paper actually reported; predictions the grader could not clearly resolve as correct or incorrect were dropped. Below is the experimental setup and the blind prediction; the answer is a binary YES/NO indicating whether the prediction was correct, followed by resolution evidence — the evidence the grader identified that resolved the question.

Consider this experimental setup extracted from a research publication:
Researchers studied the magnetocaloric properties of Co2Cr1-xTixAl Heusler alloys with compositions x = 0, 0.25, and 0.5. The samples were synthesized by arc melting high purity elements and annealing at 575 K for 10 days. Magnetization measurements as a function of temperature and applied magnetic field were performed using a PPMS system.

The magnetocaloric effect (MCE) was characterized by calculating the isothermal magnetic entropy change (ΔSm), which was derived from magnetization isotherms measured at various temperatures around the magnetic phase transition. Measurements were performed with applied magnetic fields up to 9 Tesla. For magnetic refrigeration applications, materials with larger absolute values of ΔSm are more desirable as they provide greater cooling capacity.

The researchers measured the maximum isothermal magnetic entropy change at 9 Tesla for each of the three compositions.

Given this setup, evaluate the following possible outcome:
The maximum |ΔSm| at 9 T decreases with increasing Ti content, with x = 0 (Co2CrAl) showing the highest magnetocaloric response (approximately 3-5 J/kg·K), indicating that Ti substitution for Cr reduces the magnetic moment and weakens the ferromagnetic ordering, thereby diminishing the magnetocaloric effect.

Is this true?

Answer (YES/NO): NO